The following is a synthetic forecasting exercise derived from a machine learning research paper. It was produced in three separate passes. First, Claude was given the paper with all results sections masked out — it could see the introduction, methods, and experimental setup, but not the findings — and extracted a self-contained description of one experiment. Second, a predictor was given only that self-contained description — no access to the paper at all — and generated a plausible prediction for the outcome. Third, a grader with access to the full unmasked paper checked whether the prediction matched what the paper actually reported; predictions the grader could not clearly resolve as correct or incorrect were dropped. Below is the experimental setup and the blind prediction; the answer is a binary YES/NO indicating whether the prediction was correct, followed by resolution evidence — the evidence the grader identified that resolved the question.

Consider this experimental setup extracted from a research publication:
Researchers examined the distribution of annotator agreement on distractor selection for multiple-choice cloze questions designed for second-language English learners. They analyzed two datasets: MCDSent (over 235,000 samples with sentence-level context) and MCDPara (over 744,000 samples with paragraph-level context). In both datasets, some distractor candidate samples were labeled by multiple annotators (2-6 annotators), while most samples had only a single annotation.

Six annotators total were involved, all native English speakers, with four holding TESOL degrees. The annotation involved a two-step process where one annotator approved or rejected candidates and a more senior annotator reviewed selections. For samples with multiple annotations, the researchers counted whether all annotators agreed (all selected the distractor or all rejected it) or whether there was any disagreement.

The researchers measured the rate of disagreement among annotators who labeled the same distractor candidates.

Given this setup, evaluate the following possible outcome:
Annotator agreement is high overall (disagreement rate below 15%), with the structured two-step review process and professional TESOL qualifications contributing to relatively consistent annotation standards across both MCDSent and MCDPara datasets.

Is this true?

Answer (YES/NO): YES